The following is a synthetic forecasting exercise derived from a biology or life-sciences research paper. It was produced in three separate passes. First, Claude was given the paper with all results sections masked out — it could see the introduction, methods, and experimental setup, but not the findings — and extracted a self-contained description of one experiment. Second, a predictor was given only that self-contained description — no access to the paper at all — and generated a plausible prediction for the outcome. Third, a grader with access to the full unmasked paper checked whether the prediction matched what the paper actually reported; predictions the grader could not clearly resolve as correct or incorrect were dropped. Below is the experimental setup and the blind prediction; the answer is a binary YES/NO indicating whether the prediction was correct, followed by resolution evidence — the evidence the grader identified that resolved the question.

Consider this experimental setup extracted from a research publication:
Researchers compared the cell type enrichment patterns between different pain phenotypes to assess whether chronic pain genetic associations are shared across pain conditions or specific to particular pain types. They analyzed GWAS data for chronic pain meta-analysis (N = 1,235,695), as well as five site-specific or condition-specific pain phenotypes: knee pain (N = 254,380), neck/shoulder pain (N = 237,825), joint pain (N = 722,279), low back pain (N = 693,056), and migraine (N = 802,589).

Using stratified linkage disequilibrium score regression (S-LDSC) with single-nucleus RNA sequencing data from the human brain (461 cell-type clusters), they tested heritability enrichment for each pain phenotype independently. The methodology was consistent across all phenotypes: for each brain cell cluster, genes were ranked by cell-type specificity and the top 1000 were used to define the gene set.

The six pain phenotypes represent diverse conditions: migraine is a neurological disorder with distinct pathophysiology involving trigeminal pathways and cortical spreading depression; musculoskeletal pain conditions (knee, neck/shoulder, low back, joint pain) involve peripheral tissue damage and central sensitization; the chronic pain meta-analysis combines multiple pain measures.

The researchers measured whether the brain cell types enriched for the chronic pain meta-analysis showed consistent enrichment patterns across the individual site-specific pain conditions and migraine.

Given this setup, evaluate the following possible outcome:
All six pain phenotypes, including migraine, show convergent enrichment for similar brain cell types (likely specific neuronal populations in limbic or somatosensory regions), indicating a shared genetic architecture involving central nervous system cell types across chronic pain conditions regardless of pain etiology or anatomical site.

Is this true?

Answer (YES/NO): NO